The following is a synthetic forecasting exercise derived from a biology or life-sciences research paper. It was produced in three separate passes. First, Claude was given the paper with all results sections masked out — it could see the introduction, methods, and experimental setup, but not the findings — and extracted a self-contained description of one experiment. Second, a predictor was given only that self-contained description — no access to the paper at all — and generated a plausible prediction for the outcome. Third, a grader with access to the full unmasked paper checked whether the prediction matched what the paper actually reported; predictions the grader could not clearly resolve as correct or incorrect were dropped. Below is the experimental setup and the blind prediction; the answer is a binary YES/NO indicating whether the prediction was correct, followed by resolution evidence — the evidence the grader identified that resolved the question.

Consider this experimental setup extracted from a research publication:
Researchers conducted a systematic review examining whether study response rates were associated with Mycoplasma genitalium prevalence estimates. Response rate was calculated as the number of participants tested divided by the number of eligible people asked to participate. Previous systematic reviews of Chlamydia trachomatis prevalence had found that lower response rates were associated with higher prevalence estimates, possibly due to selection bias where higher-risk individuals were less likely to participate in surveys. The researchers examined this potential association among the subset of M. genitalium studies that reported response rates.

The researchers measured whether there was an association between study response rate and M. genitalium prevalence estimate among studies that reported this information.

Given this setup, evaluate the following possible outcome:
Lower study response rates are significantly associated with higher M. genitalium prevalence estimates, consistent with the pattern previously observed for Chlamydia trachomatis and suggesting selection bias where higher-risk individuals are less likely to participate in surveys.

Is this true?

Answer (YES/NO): NO